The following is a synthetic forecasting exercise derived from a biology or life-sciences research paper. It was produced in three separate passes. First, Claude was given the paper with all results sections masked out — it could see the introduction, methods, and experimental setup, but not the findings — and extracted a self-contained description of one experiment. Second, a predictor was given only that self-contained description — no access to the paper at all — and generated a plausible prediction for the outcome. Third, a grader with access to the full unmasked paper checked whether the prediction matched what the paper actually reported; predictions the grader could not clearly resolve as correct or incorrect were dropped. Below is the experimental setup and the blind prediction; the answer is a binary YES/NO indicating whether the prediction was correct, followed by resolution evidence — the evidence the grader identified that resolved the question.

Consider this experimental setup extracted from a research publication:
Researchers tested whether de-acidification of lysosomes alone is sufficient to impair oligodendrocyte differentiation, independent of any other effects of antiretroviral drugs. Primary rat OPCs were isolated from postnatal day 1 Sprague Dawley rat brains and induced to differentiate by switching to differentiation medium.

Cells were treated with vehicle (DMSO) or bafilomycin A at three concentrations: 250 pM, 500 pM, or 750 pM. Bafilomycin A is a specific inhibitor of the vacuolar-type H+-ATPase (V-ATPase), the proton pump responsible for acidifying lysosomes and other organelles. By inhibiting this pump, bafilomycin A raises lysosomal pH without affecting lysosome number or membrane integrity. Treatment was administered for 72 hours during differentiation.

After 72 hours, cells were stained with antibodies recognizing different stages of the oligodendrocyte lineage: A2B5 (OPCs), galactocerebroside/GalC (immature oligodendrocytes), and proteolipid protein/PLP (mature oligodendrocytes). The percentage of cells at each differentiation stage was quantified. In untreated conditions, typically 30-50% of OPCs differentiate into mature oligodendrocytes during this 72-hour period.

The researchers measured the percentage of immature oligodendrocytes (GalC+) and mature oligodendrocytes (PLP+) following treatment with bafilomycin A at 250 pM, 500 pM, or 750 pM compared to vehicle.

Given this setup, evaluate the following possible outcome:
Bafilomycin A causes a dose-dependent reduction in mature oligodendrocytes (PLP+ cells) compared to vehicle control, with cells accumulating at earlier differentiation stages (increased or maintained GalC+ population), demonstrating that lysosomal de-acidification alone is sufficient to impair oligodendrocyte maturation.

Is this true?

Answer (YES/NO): NO